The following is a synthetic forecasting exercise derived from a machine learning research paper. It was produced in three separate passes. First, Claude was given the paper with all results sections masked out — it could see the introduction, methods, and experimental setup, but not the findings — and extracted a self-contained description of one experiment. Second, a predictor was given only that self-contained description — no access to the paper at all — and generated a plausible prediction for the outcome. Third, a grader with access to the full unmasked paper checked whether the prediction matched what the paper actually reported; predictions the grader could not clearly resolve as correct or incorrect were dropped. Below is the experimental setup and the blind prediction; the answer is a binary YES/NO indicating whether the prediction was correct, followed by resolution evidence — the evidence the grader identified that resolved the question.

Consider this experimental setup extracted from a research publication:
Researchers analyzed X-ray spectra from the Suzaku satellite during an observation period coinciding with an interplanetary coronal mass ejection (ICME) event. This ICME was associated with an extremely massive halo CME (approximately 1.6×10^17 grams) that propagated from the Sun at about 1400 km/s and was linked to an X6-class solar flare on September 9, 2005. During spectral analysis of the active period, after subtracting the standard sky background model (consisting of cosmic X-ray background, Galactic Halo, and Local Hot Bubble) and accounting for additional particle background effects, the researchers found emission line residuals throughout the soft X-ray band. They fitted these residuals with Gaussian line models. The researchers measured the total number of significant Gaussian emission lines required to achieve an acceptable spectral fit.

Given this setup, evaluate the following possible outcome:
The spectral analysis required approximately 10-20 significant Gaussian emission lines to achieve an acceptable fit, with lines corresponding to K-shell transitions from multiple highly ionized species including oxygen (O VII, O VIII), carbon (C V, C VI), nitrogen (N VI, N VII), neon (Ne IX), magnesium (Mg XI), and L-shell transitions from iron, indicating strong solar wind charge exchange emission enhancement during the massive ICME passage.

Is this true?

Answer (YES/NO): NO